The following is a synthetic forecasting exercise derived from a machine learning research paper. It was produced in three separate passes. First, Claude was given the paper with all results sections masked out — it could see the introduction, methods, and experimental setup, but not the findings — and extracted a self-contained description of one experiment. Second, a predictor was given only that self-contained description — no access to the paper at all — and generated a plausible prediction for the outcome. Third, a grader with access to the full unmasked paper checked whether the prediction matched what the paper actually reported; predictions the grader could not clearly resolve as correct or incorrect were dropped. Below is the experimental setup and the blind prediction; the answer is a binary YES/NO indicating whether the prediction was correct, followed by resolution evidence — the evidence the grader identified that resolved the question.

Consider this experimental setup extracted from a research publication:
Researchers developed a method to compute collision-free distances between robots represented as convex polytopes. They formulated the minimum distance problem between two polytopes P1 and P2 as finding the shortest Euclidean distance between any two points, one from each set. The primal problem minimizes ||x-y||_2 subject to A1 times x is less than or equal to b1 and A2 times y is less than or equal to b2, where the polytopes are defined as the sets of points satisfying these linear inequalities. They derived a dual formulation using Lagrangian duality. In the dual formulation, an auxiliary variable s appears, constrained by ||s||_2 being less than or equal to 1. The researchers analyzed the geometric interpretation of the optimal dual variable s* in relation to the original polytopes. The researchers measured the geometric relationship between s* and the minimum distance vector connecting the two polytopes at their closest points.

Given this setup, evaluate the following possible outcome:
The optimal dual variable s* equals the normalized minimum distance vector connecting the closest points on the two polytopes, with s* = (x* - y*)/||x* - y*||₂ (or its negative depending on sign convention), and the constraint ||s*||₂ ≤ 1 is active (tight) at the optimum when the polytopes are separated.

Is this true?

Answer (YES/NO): YES